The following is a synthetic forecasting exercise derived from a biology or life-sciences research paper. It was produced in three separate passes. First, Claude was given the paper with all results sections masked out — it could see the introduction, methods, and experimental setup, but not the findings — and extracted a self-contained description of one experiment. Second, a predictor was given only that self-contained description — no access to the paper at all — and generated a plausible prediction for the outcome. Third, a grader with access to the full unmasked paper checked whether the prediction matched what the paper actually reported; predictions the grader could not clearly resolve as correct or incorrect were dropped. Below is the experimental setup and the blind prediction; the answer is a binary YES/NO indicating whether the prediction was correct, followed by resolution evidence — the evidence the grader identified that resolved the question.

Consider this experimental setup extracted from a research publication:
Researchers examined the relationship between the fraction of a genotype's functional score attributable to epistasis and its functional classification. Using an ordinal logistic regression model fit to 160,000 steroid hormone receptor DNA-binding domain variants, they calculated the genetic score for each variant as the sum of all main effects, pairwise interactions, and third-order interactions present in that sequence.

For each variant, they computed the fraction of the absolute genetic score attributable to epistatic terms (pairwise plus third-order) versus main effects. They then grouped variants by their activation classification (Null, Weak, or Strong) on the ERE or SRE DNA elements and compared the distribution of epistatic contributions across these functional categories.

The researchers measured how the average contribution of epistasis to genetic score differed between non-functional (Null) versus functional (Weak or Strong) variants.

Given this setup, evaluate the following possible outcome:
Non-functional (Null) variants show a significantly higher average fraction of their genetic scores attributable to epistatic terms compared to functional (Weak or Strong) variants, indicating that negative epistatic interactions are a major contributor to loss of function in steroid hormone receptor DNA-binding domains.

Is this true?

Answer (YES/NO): NO